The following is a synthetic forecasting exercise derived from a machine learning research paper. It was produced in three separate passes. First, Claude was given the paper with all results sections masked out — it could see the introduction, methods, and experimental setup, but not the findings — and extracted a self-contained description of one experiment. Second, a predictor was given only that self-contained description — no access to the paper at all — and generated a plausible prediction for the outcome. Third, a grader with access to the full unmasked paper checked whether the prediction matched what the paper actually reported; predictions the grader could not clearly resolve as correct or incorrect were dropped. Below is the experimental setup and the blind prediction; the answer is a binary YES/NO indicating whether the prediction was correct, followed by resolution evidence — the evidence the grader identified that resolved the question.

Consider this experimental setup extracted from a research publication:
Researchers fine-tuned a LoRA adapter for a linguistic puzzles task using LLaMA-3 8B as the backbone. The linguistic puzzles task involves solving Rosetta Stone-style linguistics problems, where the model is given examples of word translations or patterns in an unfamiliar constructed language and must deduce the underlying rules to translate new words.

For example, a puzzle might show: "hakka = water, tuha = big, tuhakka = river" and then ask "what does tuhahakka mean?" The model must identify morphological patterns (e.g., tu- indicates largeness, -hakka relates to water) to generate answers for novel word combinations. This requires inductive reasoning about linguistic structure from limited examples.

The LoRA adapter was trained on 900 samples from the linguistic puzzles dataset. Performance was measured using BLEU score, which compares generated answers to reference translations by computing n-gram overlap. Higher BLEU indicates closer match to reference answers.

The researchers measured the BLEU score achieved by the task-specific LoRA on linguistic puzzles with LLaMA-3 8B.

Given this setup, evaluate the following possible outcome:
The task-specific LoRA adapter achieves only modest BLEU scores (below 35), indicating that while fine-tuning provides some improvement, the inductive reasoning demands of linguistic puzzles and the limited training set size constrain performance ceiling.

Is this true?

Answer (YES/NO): NO